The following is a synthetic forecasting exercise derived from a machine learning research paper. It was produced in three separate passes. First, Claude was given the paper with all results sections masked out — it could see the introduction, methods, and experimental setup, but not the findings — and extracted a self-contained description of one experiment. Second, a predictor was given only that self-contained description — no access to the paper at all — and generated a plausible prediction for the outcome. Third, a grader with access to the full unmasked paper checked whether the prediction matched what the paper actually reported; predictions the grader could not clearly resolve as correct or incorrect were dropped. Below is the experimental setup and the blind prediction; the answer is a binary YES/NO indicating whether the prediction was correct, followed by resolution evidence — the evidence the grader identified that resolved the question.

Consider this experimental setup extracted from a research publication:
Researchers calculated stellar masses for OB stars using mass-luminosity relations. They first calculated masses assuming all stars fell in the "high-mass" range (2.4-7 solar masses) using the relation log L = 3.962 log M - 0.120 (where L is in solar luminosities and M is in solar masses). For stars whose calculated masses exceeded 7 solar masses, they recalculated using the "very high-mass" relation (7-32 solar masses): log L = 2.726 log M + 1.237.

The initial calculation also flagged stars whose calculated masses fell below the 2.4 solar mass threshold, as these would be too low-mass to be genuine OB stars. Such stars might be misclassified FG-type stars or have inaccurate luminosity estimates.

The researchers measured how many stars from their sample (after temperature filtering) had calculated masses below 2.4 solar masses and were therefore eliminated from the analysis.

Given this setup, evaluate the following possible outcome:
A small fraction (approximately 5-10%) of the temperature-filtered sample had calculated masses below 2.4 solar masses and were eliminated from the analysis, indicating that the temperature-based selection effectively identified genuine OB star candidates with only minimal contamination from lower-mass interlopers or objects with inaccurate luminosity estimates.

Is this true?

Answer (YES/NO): NO